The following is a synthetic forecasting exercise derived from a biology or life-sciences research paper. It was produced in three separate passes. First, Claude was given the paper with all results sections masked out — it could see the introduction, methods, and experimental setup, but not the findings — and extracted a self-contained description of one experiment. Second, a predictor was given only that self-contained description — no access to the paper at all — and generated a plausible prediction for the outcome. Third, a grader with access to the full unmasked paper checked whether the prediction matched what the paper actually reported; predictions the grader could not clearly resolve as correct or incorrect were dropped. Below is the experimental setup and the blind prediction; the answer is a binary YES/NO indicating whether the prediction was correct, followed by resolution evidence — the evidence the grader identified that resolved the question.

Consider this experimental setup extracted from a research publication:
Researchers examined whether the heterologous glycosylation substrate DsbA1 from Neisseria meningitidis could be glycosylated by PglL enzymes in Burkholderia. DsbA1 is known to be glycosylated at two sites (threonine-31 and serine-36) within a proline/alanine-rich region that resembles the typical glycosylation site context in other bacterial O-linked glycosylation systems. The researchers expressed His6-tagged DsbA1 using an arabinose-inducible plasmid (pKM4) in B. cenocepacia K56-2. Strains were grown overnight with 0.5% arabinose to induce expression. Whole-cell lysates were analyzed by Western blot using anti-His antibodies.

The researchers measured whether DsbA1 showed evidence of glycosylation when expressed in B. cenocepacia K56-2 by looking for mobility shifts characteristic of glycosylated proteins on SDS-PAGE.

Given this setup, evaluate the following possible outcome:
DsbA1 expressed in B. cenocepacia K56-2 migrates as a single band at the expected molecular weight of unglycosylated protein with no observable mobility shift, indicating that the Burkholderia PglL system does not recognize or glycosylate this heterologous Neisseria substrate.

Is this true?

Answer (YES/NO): NO